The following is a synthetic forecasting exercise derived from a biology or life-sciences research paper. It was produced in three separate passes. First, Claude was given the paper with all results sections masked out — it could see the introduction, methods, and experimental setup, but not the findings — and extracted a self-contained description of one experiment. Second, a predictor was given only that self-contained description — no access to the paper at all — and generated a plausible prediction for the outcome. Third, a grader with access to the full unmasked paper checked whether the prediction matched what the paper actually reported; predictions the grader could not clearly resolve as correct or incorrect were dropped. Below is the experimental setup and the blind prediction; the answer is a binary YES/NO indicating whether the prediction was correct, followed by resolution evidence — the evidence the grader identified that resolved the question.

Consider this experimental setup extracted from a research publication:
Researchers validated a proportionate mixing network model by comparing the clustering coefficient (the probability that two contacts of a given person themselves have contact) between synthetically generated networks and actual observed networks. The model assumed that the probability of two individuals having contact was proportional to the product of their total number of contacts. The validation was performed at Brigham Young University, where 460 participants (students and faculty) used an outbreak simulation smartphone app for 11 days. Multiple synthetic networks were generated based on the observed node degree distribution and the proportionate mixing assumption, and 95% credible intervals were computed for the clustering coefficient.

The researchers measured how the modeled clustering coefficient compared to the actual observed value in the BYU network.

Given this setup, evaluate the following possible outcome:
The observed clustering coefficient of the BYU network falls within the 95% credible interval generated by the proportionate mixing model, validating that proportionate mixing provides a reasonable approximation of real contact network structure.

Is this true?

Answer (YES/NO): NO